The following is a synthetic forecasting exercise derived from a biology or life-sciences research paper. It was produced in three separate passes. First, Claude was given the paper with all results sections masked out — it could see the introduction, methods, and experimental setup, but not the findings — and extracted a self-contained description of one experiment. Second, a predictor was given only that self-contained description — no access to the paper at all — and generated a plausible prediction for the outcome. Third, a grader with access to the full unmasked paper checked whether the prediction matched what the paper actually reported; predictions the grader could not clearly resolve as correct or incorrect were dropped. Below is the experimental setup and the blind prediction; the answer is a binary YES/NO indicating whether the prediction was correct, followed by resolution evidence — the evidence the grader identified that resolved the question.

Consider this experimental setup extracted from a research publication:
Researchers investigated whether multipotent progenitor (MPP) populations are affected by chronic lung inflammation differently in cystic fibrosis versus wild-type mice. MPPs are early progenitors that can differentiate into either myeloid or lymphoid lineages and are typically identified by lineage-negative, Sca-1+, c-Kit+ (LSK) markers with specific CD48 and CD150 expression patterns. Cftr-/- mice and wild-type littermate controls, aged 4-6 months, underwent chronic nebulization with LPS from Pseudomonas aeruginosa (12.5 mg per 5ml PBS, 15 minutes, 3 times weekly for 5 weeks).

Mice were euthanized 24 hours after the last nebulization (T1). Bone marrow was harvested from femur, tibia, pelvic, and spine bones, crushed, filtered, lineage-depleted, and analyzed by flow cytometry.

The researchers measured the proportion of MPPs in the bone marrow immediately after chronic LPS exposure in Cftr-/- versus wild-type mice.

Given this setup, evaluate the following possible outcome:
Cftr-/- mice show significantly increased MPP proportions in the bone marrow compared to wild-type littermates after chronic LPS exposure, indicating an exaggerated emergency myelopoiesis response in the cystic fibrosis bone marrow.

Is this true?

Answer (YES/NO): NO